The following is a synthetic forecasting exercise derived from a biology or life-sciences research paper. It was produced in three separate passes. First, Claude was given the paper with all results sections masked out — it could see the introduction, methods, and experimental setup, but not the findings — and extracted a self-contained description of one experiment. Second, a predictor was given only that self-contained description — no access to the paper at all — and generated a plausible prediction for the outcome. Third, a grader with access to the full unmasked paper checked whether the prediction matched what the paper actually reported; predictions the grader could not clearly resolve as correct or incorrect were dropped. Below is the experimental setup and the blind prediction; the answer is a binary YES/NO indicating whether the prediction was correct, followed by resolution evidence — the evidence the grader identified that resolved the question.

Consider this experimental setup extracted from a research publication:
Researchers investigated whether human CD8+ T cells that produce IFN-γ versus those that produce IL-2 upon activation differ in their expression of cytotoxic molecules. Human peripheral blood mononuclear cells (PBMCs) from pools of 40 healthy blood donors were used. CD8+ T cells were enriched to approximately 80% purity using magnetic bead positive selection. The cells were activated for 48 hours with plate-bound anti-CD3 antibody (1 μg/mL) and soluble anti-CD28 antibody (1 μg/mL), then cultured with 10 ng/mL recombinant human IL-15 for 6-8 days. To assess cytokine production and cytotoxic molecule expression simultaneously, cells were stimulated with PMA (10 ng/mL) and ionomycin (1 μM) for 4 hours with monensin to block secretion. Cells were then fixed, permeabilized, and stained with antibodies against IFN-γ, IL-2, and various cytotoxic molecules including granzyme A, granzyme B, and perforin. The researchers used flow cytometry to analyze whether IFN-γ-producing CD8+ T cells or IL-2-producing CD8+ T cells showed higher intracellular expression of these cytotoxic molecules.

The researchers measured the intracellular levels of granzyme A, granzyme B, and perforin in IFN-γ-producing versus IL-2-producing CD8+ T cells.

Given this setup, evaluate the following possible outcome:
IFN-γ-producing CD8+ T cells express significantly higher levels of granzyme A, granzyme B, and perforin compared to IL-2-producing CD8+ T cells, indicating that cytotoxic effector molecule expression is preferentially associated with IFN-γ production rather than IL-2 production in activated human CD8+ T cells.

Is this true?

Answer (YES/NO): YES